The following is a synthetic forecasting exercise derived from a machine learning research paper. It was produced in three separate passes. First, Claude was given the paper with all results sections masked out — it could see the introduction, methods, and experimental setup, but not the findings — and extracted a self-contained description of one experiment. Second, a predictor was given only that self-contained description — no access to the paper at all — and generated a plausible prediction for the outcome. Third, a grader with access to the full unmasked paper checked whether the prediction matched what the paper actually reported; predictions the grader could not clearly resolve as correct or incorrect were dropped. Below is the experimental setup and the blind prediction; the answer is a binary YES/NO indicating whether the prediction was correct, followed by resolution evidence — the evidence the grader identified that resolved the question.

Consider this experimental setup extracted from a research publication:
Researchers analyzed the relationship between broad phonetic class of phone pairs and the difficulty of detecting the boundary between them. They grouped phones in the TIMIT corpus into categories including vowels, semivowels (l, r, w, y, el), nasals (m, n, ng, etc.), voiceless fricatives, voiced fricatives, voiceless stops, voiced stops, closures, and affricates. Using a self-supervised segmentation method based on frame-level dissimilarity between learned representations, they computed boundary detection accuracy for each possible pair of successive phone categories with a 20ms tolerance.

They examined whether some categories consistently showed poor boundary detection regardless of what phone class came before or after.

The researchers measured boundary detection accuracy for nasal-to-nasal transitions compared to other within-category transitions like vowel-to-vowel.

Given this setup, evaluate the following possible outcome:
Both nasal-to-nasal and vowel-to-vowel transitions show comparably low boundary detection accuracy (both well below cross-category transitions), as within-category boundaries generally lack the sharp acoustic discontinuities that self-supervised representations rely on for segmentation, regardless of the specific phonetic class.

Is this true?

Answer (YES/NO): NO